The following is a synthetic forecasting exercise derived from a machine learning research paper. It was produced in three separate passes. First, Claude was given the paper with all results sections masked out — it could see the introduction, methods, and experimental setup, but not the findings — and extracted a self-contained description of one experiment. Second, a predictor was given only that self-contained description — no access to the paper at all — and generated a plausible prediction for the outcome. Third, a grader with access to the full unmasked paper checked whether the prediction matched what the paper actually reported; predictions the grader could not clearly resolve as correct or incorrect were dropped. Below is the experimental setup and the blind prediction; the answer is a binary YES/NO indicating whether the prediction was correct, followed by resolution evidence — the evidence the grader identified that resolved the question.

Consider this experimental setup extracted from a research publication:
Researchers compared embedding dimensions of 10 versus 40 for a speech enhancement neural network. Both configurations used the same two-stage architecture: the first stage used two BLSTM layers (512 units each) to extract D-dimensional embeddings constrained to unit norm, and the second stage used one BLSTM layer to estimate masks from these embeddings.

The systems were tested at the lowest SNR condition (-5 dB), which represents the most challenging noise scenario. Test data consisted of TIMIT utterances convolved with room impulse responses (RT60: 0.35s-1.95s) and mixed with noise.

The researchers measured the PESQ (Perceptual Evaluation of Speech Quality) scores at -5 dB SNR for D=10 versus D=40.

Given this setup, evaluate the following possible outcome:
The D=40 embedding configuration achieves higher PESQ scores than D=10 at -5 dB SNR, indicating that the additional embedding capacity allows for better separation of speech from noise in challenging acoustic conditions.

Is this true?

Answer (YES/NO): YES